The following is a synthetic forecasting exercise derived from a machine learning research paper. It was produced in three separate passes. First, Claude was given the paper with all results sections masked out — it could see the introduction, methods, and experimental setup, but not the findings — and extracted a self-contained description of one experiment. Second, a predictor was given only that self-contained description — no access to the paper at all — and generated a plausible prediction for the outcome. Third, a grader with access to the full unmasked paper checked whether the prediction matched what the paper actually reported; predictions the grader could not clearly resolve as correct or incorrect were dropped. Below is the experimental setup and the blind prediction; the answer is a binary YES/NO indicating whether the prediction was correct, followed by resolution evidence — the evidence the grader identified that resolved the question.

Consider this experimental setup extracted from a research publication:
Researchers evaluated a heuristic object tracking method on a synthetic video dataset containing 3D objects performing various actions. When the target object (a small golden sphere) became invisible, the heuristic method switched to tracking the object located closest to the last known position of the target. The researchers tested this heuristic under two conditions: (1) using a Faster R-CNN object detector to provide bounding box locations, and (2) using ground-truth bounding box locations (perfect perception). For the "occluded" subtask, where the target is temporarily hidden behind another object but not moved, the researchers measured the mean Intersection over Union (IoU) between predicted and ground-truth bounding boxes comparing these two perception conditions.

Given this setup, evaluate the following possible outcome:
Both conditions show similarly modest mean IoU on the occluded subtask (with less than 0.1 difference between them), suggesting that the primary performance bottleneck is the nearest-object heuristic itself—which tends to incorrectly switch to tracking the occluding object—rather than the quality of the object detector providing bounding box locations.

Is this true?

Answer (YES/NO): NO